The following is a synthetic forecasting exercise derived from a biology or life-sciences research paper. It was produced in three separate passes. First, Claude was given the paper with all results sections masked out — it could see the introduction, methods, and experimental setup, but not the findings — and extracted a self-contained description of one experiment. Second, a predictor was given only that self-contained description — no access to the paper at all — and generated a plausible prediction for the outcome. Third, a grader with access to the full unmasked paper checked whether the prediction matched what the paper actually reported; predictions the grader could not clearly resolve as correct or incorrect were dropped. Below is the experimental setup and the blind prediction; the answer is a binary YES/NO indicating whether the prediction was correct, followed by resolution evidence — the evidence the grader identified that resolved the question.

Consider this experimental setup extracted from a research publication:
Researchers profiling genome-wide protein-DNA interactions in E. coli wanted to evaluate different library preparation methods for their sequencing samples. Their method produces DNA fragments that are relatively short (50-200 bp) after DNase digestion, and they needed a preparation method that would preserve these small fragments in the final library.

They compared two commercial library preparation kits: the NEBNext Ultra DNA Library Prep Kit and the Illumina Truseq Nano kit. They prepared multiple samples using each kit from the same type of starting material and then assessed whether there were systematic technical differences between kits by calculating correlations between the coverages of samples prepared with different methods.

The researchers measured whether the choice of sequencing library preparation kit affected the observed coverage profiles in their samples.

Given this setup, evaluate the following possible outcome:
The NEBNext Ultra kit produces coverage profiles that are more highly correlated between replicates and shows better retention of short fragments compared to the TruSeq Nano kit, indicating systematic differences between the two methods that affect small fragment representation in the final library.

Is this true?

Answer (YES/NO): NO